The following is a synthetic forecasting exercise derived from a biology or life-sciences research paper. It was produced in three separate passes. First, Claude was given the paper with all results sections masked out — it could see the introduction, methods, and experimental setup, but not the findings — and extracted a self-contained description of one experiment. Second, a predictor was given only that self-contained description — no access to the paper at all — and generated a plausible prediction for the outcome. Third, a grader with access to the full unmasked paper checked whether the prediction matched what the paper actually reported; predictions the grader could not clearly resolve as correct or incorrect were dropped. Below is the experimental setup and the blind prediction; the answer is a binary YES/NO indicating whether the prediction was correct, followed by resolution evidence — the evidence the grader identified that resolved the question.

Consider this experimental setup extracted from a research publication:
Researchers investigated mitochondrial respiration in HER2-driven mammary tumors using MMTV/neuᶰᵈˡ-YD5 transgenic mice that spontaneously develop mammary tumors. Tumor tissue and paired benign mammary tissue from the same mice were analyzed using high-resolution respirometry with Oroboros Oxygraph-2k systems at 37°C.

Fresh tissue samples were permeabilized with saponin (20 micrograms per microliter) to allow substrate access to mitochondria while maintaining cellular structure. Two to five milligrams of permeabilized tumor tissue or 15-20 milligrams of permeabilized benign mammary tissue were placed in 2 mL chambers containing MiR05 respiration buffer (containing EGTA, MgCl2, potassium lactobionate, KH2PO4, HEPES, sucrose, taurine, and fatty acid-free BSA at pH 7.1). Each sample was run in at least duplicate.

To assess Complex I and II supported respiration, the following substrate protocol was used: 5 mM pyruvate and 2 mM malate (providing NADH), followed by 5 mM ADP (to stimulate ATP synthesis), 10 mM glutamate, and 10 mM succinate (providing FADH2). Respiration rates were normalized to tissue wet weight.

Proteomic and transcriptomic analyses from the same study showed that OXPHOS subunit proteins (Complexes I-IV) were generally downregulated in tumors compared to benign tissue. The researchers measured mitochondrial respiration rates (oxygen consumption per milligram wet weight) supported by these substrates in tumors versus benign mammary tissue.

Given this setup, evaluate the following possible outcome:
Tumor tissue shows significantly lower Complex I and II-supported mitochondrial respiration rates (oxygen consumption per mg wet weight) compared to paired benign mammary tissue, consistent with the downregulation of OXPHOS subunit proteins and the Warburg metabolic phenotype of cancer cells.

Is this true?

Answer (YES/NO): NO